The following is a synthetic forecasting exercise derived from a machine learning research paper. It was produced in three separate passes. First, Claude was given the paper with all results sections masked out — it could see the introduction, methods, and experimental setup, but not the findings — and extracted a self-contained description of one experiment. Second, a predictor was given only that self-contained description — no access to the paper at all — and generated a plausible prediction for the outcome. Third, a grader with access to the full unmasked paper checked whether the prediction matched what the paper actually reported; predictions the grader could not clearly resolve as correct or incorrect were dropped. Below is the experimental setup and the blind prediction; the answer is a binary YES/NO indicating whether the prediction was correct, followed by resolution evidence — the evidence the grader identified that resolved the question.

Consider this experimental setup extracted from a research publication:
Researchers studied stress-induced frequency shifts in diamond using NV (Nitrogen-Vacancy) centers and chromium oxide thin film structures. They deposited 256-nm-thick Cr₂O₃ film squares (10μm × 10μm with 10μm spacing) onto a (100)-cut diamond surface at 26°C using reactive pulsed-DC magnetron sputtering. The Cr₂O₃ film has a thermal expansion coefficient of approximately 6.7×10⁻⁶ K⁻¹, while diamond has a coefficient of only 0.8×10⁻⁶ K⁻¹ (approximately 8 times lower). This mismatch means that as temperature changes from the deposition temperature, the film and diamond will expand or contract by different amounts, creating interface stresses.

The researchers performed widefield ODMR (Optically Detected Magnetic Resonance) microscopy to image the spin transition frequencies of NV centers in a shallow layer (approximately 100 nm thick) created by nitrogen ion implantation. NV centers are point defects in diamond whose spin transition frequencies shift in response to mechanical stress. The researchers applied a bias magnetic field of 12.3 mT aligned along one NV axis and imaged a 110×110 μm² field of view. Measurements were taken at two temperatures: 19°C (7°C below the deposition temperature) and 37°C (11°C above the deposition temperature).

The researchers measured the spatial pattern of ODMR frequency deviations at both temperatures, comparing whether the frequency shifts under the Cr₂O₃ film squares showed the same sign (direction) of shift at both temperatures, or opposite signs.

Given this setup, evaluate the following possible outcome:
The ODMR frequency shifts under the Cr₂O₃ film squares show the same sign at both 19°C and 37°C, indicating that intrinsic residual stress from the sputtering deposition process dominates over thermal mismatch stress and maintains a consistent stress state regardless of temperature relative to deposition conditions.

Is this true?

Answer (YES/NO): NO